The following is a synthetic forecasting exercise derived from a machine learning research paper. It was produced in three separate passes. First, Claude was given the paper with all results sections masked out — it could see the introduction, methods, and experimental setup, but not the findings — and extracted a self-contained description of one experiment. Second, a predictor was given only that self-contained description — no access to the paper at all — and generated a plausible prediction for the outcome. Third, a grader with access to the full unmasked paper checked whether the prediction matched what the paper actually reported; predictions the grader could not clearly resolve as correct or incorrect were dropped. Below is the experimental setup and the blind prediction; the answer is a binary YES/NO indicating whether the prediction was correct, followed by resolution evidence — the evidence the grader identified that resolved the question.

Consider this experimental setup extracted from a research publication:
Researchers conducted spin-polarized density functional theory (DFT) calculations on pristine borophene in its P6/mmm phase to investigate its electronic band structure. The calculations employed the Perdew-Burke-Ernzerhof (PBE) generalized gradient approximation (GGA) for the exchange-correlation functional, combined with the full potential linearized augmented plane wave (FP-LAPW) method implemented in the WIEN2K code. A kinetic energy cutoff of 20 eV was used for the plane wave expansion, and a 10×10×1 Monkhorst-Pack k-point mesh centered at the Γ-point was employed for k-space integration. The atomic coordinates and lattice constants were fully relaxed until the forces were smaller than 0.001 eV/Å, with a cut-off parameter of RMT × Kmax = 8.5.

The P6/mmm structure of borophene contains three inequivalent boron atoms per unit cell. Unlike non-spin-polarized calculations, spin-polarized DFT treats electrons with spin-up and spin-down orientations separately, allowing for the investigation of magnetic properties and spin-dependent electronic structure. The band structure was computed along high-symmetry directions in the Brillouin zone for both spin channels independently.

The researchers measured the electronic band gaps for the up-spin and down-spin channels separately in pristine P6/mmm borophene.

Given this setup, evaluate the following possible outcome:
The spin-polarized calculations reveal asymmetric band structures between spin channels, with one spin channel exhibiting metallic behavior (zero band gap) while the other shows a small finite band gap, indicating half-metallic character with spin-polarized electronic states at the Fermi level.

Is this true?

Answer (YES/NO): YES